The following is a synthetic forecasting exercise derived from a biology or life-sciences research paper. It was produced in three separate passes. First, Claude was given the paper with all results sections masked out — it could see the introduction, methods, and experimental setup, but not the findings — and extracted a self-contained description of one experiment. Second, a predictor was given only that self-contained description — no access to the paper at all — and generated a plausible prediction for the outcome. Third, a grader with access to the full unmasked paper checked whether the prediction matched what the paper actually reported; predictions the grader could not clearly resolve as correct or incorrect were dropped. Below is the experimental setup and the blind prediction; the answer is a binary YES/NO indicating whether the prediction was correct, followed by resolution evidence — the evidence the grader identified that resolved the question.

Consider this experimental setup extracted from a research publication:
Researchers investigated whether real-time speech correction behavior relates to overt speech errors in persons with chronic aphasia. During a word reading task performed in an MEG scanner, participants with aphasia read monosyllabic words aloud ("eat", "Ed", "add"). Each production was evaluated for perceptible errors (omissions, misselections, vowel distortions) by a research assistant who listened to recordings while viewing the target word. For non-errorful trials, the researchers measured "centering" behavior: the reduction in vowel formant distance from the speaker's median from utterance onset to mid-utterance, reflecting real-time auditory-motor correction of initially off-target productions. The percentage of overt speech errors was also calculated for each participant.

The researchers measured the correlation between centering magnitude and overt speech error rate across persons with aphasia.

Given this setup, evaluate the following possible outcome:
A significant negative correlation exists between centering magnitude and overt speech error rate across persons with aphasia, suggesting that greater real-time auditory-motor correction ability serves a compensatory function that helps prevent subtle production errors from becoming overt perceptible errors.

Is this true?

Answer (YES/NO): YES